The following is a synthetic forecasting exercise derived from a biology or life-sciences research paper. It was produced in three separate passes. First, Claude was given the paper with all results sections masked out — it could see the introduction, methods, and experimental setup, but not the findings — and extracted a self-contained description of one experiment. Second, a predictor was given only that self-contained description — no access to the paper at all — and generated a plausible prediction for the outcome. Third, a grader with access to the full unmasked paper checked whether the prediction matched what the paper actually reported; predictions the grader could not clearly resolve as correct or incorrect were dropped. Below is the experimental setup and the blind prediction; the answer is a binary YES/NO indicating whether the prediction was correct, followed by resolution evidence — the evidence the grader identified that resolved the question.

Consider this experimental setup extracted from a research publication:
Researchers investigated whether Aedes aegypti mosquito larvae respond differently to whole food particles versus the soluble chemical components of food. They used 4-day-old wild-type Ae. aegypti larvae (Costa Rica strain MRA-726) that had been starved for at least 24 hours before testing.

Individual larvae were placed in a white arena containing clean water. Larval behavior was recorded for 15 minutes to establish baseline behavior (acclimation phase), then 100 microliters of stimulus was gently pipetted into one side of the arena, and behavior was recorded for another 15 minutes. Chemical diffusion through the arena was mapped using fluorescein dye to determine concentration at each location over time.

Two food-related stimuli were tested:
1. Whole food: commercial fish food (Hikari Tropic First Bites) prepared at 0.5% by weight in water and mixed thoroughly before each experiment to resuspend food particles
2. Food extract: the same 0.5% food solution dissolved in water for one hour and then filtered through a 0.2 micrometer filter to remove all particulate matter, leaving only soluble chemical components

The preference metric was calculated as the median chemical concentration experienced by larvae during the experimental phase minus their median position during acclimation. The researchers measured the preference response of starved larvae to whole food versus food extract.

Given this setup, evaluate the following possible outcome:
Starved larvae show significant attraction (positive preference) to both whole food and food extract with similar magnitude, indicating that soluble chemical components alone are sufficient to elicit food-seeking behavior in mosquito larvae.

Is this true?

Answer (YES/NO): NO